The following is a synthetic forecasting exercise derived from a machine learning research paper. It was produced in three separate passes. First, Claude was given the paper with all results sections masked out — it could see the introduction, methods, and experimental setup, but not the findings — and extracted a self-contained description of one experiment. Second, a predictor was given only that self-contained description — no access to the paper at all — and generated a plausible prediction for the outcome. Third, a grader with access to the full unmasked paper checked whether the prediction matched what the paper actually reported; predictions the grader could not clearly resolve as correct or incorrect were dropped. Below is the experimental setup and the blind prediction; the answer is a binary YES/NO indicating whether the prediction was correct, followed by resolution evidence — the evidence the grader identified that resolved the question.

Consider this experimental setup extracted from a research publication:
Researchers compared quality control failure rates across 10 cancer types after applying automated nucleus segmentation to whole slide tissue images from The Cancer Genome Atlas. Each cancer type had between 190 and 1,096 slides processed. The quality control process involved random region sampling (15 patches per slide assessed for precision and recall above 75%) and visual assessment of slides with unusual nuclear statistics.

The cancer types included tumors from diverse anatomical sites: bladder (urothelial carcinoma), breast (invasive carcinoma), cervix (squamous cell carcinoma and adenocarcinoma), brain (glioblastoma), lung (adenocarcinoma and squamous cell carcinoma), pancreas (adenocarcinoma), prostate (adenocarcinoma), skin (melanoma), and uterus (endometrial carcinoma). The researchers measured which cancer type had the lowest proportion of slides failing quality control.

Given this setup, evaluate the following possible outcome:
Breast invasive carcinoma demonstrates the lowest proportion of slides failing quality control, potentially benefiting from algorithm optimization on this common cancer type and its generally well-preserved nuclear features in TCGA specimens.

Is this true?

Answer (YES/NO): NO